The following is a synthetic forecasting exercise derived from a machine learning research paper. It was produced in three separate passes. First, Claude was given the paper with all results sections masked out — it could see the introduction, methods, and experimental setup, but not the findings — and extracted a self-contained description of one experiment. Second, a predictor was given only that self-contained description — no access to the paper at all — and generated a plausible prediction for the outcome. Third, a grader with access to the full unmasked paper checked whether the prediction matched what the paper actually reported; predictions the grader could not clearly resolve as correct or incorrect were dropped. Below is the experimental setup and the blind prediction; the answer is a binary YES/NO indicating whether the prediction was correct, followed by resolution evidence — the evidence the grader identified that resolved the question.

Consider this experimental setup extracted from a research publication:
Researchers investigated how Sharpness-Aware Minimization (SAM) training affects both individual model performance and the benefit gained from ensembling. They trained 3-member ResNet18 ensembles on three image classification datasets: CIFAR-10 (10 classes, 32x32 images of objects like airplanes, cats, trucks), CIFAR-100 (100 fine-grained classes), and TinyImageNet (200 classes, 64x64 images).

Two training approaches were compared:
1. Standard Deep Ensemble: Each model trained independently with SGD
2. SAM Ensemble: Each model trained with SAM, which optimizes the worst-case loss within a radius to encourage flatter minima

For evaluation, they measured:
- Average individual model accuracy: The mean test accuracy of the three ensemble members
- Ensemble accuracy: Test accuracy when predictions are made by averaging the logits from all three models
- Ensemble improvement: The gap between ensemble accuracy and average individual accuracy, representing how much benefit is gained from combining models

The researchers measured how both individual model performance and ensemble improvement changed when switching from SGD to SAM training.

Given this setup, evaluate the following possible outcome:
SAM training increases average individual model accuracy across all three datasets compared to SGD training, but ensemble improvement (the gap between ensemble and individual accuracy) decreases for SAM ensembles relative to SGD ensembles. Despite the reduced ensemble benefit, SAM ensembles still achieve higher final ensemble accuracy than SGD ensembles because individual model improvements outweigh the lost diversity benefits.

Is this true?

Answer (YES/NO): YES